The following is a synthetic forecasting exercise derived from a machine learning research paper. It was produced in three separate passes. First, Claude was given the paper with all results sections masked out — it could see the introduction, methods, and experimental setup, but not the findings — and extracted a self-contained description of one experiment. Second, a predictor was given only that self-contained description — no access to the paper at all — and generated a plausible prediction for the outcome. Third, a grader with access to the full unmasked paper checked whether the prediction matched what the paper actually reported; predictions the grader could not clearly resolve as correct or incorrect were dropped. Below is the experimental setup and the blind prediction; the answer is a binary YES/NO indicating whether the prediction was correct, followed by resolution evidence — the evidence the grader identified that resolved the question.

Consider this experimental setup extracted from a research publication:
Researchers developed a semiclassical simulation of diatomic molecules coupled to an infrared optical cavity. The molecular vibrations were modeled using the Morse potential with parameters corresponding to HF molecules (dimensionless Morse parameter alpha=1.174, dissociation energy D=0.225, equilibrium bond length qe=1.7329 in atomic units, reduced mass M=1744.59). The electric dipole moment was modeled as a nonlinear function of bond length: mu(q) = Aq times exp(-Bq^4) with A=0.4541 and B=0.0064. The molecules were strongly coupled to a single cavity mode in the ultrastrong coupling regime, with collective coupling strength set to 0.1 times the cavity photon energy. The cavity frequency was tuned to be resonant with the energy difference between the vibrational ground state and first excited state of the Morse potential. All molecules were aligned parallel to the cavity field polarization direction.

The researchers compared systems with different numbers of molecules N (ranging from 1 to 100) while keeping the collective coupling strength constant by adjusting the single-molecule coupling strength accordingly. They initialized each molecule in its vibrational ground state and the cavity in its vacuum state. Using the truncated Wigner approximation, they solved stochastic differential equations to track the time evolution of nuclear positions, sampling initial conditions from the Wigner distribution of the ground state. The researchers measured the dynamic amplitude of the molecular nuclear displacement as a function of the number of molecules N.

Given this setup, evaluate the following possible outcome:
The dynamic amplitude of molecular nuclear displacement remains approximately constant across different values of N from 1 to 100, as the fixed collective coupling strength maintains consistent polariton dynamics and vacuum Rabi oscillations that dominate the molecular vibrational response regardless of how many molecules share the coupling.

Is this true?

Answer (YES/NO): YES